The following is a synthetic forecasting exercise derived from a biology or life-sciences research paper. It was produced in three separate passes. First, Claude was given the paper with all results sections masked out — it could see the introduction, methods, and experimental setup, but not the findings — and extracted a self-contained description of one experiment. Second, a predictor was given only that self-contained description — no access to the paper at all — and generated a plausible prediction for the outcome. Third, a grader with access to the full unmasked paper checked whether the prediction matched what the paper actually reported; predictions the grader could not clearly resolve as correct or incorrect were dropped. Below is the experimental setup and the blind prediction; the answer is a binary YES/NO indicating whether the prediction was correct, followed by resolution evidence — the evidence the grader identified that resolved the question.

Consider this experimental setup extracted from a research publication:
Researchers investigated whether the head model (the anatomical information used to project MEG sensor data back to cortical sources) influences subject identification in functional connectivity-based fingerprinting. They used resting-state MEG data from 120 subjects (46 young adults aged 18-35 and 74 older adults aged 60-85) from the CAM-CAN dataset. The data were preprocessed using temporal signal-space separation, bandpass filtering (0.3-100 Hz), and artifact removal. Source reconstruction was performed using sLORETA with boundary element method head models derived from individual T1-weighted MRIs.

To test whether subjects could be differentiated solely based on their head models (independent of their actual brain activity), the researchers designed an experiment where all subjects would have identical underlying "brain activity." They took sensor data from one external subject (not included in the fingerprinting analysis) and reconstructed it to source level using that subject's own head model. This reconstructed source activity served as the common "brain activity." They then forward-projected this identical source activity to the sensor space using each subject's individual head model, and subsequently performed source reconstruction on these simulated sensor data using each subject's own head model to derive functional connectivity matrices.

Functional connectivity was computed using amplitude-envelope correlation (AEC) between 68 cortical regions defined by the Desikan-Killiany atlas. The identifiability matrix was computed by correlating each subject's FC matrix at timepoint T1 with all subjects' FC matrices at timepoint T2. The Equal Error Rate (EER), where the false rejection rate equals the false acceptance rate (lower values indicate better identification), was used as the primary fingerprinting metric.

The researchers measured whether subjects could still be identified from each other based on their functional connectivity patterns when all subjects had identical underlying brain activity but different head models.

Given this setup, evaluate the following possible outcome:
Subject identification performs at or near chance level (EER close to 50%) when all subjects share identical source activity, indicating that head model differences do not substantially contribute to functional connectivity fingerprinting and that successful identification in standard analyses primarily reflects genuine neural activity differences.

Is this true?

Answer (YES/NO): NO